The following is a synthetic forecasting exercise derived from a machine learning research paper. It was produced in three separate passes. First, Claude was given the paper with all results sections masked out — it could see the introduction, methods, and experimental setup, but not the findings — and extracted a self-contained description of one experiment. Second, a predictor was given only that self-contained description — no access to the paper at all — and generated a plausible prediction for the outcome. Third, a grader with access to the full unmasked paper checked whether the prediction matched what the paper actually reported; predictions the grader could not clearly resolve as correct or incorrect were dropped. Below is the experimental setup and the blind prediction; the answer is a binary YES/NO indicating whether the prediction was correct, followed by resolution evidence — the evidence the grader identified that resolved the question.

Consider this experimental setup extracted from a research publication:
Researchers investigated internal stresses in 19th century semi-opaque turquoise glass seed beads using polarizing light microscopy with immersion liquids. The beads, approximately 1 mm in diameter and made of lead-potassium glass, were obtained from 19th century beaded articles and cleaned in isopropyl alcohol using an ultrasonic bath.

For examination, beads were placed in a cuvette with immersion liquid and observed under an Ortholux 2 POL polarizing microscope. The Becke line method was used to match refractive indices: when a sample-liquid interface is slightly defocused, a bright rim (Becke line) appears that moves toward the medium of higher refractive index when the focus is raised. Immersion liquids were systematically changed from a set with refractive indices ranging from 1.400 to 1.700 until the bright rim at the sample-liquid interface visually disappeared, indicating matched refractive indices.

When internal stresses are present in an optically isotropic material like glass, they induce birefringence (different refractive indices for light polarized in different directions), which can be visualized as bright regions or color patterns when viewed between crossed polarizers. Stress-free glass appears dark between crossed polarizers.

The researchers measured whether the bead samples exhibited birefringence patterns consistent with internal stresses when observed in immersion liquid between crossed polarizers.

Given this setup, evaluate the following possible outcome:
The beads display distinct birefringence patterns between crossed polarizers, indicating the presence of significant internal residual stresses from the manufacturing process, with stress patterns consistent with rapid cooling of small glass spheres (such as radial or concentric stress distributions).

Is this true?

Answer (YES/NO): NO